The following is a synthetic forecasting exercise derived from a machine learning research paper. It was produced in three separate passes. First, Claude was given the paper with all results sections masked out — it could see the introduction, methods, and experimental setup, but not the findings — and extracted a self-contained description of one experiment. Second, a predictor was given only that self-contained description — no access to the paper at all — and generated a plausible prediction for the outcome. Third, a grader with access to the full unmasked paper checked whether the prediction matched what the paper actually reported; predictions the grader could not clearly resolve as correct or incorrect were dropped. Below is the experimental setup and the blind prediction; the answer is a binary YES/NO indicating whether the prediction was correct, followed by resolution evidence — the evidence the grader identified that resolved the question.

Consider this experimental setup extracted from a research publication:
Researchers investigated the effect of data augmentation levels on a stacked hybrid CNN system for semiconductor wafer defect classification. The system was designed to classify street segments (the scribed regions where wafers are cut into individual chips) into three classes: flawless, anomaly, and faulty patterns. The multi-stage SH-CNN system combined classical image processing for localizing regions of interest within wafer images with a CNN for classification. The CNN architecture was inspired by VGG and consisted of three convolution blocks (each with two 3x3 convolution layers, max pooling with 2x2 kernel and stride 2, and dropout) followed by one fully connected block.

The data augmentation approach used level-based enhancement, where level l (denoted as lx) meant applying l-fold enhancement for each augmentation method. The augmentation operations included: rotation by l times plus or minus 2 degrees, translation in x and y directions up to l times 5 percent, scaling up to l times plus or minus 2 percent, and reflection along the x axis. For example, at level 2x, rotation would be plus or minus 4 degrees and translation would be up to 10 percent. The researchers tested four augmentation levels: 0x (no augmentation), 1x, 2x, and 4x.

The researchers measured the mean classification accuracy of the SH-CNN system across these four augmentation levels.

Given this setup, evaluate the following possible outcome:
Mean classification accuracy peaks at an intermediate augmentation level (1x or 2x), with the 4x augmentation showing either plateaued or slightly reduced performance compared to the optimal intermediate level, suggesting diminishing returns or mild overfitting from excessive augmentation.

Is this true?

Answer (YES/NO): NO